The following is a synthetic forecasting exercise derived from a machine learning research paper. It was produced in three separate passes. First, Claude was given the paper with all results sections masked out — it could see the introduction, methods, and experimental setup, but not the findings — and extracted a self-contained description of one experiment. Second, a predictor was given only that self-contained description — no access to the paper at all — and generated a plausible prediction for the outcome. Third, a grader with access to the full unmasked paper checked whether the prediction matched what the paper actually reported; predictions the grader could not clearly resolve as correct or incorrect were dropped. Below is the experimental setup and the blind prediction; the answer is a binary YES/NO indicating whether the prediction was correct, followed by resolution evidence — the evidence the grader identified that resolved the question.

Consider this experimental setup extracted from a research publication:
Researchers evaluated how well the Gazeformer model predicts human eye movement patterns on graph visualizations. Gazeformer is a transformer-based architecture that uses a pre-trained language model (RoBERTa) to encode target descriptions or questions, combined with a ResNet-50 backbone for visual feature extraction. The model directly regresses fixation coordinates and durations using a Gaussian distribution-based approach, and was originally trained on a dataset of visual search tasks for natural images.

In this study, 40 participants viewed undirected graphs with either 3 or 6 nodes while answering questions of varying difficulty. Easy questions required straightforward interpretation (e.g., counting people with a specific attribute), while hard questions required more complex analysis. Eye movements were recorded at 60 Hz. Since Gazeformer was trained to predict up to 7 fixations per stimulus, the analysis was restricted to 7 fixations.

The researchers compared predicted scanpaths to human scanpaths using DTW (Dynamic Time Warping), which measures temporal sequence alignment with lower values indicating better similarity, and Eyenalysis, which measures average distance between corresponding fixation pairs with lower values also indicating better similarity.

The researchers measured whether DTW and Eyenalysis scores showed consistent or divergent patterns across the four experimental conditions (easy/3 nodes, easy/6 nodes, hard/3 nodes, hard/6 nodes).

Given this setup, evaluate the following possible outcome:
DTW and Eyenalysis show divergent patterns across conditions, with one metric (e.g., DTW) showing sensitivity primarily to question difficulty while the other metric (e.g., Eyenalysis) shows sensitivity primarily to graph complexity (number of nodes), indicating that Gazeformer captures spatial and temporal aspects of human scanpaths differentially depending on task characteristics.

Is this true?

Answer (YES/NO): NO